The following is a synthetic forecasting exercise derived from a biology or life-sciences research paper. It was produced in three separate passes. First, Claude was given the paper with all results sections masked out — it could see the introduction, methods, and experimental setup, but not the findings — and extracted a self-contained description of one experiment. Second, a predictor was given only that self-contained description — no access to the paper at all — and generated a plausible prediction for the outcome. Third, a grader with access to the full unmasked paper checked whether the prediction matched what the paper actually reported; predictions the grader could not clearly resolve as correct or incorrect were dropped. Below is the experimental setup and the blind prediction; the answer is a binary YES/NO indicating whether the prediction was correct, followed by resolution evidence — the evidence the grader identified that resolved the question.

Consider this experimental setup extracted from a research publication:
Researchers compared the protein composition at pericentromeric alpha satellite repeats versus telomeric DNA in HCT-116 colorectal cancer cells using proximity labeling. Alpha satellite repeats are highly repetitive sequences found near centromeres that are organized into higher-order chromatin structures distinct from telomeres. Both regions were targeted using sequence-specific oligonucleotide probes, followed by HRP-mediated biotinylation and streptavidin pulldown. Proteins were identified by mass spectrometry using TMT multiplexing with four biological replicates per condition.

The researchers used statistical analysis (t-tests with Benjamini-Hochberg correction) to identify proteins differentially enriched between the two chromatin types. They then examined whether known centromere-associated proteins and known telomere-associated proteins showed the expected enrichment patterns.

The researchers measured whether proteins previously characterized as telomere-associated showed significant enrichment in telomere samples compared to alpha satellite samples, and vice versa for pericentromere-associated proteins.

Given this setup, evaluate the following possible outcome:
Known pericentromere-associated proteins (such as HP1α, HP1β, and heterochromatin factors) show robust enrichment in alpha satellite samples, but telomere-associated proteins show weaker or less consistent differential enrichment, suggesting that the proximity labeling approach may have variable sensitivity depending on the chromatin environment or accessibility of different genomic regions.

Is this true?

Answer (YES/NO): NO